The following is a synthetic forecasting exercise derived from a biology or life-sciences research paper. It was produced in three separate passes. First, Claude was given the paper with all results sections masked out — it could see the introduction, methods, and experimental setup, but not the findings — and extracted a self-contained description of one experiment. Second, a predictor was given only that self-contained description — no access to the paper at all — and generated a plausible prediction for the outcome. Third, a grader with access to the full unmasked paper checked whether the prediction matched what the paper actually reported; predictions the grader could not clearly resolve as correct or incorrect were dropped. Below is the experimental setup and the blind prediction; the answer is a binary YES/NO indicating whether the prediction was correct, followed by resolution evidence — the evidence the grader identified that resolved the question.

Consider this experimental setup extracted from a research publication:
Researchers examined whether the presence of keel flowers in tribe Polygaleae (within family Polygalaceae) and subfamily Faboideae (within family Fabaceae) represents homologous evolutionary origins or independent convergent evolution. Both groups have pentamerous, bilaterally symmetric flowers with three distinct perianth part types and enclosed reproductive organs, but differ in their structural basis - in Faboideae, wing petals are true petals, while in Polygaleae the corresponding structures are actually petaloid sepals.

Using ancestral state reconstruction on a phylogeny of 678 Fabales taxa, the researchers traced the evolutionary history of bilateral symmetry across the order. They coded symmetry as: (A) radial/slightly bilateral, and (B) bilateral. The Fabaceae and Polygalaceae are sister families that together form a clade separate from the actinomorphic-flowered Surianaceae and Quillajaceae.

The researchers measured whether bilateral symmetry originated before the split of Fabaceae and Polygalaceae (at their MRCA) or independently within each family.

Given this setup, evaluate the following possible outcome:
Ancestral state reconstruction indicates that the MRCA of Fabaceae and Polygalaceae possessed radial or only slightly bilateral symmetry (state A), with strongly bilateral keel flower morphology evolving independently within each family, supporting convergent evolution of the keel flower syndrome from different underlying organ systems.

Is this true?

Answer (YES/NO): NO